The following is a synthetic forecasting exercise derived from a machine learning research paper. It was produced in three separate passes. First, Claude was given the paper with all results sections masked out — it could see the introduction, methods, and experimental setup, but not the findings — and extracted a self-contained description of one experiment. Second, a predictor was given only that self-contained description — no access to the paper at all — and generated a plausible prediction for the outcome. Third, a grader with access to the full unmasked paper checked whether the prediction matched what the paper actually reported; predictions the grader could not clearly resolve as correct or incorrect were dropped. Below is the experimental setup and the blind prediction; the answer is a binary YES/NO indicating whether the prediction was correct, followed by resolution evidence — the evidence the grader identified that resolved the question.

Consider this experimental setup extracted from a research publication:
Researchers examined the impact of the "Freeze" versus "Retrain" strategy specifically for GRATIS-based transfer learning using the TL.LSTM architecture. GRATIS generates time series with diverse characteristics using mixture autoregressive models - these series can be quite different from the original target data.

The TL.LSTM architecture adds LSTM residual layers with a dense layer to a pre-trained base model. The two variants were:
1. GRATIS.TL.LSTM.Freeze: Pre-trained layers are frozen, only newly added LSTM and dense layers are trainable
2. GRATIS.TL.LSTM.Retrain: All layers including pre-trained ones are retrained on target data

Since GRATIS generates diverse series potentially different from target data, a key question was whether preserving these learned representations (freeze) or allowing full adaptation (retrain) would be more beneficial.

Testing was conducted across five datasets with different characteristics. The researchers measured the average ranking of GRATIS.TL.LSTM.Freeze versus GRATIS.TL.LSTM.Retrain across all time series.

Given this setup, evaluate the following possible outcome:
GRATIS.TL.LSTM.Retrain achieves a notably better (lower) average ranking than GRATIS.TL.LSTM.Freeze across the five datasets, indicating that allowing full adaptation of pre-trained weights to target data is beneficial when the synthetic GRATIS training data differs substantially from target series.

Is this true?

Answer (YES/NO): YES